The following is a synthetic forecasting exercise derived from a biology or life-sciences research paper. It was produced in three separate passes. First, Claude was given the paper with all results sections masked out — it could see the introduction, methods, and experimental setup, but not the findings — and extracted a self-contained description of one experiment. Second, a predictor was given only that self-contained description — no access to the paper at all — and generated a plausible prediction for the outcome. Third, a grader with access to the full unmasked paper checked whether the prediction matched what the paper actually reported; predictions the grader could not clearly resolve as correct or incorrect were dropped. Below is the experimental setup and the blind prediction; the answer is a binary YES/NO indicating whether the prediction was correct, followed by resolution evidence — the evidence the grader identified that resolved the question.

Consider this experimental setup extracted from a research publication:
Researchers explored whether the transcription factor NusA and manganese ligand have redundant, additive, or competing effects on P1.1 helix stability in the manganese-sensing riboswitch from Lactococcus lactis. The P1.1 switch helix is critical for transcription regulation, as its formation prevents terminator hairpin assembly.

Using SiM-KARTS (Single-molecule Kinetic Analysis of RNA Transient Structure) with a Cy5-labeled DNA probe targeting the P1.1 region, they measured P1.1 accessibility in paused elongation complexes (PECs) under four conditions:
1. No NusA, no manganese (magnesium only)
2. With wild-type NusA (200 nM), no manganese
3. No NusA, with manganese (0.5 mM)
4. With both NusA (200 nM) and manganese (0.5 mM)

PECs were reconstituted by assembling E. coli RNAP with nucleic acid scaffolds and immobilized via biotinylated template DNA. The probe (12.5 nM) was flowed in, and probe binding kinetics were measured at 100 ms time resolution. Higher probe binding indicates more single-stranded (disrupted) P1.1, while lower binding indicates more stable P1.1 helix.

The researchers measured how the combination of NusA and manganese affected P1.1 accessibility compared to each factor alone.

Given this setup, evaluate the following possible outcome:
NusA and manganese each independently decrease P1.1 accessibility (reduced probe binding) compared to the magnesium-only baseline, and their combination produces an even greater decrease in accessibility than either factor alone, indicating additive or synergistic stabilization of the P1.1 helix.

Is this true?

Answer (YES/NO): NO